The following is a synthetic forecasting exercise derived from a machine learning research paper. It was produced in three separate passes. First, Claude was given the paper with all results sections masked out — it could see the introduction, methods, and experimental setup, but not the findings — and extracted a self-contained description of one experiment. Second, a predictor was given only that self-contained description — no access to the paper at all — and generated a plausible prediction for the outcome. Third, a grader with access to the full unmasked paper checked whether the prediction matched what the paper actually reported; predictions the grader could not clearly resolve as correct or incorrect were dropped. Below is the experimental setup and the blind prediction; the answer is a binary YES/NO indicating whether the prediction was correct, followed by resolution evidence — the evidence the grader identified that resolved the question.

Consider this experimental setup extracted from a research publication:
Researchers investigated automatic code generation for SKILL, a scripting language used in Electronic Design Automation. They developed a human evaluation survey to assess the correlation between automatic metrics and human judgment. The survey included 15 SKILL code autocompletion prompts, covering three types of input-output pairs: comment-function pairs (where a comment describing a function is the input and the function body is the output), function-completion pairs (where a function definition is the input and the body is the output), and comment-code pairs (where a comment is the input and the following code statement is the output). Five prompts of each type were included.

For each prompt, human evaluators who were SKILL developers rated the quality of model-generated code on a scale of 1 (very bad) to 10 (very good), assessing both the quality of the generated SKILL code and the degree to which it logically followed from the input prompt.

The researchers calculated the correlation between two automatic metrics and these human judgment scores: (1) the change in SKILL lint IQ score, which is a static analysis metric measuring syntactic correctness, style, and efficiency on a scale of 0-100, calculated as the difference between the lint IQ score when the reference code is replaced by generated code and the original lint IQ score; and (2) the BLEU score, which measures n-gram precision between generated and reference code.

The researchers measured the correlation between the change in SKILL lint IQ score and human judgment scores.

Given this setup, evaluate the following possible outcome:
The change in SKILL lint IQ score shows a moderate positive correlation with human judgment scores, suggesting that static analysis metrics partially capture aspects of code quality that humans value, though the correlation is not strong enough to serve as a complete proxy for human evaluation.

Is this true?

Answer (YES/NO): NO